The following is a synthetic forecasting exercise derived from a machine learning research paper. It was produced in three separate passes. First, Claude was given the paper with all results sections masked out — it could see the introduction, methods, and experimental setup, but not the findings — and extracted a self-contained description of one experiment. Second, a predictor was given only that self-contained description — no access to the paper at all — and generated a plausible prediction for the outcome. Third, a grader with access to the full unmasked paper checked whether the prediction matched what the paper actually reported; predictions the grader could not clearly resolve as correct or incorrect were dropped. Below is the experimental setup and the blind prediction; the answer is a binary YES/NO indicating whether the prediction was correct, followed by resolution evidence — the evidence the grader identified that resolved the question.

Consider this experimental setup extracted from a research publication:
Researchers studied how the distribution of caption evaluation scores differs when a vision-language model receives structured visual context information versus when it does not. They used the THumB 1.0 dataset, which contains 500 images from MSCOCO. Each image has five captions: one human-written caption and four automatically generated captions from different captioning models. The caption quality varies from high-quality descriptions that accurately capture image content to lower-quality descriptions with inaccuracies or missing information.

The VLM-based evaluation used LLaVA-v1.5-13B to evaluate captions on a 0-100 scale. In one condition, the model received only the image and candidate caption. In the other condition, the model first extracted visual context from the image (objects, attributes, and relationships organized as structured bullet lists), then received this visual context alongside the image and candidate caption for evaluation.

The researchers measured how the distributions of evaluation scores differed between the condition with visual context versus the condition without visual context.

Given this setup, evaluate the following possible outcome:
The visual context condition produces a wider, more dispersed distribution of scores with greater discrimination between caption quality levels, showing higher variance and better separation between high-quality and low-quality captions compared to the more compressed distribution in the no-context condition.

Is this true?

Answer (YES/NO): NO